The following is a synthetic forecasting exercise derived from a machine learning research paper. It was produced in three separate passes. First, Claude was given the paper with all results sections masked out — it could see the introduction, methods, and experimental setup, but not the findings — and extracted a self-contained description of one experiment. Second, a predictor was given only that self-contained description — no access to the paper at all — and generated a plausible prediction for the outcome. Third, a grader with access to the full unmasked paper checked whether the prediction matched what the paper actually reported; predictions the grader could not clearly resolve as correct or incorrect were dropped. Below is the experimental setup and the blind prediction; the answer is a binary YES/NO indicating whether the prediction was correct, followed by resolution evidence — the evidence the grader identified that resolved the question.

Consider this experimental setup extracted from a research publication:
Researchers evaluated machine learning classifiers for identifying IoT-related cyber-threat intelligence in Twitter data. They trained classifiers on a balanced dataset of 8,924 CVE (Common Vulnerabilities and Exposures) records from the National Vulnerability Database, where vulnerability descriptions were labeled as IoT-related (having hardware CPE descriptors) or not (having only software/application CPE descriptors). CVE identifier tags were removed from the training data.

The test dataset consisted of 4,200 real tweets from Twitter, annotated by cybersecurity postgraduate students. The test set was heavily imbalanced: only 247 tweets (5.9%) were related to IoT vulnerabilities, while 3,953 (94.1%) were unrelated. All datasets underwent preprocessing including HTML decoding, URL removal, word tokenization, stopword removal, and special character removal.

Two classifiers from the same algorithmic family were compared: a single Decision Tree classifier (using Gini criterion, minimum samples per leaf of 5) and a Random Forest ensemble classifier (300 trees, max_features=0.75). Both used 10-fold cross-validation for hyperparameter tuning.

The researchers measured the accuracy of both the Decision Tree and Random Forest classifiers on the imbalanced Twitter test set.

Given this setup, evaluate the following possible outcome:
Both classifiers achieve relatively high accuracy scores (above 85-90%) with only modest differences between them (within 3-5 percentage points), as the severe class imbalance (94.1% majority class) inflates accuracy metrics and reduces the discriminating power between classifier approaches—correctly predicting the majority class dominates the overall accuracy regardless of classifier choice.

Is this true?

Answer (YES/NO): NO